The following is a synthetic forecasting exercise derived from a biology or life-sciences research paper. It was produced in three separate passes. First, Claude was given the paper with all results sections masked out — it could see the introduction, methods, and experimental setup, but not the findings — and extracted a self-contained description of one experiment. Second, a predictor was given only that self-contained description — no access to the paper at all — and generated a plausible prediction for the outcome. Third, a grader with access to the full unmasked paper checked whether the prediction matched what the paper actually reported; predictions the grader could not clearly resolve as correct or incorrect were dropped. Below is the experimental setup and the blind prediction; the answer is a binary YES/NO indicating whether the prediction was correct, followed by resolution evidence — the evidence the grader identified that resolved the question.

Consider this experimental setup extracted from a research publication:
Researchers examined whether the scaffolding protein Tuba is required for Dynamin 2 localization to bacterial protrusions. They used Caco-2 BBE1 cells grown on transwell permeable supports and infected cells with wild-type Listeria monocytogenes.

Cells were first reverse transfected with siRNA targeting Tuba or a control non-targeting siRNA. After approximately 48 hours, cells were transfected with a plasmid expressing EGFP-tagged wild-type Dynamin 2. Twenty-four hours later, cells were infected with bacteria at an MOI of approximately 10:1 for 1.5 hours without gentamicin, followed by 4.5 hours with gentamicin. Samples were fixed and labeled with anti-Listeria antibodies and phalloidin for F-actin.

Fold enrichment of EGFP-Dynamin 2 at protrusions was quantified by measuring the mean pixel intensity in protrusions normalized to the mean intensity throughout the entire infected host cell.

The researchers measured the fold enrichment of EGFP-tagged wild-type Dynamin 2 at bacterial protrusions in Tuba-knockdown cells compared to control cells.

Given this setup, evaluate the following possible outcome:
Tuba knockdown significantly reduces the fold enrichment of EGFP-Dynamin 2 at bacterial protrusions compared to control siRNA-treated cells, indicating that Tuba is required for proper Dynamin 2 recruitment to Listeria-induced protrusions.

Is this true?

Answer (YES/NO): YES